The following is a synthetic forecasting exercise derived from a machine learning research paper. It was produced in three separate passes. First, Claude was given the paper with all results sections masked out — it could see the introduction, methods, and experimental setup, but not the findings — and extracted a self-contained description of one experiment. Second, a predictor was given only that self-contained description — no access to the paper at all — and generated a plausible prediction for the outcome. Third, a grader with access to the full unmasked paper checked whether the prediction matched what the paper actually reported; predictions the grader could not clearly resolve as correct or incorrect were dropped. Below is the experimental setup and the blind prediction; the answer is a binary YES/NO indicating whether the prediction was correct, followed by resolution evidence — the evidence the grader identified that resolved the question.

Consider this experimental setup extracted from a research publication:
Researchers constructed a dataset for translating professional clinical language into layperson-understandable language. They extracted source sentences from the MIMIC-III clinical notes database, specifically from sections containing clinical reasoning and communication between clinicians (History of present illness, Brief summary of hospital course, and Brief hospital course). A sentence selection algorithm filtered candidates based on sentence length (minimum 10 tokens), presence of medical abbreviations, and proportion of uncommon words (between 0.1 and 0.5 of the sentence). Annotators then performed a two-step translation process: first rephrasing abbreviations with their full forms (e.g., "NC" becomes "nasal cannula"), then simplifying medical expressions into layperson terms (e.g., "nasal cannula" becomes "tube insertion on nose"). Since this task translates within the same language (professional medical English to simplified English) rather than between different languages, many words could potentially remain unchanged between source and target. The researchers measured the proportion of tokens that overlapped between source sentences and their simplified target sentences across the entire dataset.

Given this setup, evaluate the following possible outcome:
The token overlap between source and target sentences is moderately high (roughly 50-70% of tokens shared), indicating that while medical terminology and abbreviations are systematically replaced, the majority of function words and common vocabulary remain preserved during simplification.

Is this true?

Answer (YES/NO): NO